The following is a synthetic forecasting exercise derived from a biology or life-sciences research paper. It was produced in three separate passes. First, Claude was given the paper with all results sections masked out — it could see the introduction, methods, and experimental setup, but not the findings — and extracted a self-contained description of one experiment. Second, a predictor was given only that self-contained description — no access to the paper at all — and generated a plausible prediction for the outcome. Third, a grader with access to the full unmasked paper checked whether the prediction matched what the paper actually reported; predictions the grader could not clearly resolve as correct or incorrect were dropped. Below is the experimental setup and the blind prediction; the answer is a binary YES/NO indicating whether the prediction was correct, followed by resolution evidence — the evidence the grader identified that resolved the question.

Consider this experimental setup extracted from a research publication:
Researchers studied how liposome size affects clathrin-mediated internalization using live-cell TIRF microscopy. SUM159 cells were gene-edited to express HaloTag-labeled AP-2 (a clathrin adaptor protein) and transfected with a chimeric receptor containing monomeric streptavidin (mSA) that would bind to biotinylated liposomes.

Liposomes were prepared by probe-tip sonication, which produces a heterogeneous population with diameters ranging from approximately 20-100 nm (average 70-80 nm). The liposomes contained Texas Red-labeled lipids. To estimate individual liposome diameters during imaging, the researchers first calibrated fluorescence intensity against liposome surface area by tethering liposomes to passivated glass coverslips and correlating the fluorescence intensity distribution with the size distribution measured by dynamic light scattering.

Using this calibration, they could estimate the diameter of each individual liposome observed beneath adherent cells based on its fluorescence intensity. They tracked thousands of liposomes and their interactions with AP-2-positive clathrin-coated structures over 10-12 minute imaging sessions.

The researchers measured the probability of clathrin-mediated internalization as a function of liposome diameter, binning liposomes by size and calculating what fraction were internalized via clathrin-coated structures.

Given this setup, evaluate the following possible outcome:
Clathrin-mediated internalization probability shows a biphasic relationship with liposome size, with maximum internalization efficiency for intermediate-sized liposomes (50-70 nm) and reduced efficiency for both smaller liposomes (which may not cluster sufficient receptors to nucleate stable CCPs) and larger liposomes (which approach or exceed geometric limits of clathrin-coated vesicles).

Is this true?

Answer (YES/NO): NO